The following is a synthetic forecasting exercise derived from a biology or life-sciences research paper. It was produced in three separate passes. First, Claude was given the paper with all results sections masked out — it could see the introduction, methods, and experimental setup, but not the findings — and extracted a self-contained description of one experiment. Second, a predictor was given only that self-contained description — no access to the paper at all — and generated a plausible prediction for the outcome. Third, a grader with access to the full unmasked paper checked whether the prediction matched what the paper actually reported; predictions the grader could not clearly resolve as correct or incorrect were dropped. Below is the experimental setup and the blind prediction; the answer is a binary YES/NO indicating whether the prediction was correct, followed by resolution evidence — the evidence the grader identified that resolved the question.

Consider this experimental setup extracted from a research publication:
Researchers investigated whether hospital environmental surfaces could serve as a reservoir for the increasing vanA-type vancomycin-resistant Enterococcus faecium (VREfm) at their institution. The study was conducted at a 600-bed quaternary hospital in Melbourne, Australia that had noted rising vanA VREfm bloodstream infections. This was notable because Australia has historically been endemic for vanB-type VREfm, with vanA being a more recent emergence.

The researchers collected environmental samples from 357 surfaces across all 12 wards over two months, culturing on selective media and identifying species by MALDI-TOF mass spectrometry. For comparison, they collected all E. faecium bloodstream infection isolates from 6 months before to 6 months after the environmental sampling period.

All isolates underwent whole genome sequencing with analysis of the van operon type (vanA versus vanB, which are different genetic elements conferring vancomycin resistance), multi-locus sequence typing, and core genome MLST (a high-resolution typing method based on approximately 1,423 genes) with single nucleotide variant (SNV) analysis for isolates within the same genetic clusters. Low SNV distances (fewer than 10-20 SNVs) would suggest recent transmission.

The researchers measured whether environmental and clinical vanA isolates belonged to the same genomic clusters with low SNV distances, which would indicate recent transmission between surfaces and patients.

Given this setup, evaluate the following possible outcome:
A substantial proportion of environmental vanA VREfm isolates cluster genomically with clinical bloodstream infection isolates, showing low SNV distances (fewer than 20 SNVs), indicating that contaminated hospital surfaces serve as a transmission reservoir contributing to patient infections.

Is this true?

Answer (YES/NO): NO